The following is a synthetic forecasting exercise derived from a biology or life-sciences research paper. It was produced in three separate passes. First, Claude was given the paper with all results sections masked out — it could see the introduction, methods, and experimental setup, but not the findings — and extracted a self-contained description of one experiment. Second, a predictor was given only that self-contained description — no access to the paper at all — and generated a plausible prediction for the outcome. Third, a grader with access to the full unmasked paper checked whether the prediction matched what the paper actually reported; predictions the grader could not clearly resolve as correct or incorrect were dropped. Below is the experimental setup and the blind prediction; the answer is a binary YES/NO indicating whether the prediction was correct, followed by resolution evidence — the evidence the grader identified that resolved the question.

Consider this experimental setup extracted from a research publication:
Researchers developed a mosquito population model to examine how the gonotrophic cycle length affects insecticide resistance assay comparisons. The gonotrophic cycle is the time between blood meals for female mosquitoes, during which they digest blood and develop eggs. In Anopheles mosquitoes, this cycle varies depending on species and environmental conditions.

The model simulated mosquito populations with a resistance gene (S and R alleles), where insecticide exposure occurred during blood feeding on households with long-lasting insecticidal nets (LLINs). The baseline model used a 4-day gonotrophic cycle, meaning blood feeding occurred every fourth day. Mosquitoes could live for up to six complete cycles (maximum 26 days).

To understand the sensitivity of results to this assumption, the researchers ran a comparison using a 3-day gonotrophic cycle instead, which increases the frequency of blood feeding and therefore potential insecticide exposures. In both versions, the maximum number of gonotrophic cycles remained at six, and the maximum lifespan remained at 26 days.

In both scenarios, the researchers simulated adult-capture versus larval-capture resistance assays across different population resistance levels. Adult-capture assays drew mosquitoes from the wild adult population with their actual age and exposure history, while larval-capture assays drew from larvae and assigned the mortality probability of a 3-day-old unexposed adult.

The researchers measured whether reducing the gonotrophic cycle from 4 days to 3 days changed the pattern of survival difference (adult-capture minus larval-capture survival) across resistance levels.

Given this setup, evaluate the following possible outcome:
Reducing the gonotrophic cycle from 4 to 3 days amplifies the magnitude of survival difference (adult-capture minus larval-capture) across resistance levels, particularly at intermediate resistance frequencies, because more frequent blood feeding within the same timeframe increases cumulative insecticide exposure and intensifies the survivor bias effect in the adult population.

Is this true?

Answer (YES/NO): NO